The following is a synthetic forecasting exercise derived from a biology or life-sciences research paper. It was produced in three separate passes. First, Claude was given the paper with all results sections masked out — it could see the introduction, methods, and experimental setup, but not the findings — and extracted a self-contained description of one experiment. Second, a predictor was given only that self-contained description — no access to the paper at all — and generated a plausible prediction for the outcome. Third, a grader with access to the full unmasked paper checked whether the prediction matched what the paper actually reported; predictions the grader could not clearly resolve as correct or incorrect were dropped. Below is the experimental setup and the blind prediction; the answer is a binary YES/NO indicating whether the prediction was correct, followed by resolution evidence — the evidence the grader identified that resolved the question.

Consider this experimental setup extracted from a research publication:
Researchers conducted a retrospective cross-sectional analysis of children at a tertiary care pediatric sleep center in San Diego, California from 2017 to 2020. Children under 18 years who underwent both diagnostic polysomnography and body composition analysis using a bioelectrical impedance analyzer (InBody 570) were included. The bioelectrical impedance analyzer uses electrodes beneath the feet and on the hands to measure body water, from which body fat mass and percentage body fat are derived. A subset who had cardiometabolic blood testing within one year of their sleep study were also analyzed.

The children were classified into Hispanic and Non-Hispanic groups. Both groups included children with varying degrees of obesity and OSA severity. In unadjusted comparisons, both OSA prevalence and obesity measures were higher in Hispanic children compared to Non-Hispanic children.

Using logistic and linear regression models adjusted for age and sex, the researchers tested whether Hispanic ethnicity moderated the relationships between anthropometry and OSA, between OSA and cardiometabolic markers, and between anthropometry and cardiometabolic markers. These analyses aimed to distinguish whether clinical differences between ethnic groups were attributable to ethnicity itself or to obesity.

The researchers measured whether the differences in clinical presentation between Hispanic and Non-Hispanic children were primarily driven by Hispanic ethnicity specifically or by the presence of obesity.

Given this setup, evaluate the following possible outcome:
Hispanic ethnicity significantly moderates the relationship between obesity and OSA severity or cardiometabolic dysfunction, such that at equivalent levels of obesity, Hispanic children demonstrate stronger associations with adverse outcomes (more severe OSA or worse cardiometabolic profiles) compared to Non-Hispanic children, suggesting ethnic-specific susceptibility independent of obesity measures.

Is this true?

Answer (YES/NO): NO